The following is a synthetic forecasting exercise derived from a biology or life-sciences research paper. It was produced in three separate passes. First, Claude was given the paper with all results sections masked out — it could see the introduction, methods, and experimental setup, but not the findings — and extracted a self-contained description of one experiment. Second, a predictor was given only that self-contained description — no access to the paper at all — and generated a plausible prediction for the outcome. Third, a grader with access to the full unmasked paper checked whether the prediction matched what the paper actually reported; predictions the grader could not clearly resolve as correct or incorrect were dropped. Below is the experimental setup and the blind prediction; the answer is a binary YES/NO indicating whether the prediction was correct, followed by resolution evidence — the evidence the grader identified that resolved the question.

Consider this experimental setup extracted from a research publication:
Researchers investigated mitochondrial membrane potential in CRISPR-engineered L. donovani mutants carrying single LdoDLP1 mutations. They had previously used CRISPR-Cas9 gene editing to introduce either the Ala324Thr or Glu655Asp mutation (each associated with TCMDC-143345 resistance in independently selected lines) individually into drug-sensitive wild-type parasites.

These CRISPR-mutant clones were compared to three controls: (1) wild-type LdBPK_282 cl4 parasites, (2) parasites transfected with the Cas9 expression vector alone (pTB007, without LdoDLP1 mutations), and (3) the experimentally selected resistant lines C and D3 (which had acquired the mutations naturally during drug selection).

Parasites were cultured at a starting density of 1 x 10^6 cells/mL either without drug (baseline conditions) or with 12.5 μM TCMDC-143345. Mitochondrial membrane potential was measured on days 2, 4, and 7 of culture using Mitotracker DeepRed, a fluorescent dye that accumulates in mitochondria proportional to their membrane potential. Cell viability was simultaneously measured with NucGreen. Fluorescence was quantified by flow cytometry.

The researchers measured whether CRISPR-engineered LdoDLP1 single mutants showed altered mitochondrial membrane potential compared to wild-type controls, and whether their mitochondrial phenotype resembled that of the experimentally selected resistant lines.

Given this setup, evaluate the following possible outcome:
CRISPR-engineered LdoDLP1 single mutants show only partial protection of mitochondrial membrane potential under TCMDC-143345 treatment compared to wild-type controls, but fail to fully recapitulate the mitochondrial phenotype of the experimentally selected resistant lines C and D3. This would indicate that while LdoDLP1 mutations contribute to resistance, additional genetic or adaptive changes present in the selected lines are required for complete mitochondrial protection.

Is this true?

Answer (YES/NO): NO